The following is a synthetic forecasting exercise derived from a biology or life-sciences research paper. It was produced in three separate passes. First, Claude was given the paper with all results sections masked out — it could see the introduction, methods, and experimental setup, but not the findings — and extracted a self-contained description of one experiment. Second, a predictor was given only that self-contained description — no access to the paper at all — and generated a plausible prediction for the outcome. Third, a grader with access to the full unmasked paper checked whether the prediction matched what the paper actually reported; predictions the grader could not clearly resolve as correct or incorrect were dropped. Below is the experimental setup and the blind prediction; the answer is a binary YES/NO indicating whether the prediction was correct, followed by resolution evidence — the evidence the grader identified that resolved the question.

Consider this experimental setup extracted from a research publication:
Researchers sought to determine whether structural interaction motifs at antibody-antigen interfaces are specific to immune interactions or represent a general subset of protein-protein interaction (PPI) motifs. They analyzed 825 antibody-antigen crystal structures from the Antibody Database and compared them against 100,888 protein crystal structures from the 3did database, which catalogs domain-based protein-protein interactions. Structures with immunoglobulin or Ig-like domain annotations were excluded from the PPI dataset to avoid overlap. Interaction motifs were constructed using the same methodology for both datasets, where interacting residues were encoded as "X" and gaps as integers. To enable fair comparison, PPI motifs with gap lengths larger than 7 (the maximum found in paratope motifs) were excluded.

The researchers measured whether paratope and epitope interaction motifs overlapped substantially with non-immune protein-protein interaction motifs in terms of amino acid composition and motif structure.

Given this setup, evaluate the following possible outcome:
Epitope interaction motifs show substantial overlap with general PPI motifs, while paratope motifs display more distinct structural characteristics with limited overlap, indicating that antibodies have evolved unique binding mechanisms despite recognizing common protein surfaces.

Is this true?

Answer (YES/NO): NO